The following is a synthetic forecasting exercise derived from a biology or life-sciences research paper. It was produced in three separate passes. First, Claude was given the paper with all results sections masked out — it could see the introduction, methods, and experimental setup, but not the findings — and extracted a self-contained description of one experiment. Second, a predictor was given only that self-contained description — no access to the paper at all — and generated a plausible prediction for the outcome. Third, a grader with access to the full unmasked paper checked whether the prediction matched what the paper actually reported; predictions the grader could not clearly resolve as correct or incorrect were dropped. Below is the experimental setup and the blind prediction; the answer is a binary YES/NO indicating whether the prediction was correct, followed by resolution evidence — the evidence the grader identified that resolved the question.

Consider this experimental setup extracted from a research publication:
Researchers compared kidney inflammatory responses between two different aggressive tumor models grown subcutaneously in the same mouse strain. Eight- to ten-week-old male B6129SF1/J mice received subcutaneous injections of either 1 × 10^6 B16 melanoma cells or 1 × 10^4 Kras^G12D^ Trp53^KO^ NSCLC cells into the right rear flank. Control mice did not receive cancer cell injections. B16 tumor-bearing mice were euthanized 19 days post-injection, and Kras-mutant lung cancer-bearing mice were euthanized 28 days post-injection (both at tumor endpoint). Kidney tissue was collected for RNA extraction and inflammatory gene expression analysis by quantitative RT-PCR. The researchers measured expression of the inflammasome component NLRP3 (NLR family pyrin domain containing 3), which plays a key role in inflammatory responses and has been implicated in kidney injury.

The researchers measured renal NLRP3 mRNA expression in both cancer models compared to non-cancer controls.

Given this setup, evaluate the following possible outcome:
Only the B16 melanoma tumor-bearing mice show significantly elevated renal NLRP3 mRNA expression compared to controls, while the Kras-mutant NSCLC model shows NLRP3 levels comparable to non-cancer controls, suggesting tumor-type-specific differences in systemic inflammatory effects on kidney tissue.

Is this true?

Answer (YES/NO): NO